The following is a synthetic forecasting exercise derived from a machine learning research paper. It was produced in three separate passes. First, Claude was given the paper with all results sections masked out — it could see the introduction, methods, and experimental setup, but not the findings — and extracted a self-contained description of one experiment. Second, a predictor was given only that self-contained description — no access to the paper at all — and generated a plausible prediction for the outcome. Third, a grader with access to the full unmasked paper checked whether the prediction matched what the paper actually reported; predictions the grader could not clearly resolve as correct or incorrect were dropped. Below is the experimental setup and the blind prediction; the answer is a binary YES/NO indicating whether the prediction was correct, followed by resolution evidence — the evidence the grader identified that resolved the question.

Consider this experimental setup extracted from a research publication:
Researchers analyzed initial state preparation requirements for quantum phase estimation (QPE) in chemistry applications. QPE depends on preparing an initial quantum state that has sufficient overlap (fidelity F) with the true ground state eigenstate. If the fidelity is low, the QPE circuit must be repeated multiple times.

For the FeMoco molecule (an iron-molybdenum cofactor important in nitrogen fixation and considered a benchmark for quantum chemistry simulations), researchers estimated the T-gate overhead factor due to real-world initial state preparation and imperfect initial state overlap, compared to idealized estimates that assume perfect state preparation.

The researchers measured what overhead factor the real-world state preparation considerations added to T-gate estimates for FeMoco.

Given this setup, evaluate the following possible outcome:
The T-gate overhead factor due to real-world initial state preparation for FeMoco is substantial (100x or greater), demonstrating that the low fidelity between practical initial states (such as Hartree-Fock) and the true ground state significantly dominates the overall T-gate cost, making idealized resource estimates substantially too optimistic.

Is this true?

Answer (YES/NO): NO